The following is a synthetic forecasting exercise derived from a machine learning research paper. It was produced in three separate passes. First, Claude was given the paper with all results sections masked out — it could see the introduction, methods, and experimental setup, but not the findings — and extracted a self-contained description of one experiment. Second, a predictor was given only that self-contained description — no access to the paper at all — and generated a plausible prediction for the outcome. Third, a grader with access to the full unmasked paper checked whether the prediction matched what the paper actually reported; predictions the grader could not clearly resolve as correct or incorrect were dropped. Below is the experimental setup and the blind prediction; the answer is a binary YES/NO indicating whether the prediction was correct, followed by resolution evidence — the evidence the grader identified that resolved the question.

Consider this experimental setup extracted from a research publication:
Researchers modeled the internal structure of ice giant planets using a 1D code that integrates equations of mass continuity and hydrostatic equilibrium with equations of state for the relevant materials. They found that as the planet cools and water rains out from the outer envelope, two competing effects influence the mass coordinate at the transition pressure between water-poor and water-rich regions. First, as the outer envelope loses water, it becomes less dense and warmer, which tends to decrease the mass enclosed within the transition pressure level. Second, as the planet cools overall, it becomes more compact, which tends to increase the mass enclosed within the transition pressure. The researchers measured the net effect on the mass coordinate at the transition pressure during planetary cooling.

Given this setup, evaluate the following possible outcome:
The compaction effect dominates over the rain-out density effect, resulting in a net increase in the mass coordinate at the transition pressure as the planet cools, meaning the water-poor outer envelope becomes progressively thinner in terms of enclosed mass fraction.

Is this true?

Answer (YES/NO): NO